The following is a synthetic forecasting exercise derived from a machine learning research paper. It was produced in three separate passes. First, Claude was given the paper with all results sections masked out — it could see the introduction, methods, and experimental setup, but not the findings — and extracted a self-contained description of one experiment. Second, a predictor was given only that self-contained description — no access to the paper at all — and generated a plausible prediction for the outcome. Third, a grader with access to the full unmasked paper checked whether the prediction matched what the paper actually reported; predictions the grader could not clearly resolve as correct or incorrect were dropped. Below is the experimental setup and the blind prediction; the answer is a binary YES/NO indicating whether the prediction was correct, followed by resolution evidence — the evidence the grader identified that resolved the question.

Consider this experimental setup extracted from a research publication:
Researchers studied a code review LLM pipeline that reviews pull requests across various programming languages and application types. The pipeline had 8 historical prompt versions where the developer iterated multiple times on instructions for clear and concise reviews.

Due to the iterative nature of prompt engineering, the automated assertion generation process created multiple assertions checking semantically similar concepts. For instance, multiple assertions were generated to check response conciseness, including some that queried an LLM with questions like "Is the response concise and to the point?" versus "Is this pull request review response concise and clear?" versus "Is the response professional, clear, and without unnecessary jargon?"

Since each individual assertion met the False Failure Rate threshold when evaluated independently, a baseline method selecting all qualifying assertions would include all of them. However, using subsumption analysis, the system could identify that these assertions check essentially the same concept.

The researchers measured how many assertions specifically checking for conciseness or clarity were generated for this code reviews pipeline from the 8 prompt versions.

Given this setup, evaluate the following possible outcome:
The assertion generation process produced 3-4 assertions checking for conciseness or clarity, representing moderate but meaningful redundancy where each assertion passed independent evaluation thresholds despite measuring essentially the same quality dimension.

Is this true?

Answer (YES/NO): NO